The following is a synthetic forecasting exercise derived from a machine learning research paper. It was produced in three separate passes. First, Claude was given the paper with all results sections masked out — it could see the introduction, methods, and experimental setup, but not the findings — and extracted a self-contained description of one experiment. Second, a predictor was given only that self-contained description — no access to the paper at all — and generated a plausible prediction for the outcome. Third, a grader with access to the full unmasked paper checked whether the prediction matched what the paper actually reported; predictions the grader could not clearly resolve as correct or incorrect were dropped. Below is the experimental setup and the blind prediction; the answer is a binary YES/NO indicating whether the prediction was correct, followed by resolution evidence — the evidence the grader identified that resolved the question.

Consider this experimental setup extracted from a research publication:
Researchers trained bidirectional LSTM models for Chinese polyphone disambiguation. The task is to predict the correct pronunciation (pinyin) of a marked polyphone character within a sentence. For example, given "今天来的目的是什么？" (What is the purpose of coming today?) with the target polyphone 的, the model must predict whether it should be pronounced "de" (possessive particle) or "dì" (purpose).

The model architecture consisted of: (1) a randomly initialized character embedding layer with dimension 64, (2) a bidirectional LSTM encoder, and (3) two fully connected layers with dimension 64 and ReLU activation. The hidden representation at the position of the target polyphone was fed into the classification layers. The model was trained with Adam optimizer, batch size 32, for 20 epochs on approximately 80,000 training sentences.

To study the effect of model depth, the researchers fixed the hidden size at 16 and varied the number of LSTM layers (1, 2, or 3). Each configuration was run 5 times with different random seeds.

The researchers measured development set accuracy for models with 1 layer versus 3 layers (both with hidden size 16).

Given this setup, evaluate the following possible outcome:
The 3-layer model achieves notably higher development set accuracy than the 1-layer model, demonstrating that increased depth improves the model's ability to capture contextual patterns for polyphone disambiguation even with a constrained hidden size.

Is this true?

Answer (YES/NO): NO